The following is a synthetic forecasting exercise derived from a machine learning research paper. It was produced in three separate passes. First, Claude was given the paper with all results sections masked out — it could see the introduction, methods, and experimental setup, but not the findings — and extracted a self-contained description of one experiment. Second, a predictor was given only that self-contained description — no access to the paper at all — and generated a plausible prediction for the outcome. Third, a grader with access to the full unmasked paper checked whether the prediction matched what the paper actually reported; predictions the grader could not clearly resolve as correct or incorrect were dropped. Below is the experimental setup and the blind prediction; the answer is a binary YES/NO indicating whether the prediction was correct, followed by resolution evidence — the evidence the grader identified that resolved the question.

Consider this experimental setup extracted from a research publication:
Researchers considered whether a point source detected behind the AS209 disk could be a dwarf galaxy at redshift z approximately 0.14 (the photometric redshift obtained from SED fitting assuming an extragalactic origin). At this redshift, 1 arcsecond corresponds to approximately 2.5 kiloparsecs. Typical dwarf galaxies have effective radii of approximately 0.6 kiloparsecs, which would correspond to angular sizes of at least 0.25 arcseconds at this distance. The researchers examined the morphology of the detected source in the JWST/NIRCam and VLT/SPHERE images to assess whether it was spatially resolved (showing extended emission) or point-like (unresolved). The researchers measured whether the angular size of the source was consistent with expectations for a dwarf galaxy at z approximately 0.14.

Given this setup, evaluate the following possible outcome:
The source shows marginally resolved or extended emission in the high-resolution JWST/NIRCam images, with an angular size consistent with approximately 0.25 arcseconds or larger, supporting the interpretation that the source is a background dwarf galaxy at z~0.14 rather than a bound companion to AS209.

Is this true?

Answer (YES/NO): NO